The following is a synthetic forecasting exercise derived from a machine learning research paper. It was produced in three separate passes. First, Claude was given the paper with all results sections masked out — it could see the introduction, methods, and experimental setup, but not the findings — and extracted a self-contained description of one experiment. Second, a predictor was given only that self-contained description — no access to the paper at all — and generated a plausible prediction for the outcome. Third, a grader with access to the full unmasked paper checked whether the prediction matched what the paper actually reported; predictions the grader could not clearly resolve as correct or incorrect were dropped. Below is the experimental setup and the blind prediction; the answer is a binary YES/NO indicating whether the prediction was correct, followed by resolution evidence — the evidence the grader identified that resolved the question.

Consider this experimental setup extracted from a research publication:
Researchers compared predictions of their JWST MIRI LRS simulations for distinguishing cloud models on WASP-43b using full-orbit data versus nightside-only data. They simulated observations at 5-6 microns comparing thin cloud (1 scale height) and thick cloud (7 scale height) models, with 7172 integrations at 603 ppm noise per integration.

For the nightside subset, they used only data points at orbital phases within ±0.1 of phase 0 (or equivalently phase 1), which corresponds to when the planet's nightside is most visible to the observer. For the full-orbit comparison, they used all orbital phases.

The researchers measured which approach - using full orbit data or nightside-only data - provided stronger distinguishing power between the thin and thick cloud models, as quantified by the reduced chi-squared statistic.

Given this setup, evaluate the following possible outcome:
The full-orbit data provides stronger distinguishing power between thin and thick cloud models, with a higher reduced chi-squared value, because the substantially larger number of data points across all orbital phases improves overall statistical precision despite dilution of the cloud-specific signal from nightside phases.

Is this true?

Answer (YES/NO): NO